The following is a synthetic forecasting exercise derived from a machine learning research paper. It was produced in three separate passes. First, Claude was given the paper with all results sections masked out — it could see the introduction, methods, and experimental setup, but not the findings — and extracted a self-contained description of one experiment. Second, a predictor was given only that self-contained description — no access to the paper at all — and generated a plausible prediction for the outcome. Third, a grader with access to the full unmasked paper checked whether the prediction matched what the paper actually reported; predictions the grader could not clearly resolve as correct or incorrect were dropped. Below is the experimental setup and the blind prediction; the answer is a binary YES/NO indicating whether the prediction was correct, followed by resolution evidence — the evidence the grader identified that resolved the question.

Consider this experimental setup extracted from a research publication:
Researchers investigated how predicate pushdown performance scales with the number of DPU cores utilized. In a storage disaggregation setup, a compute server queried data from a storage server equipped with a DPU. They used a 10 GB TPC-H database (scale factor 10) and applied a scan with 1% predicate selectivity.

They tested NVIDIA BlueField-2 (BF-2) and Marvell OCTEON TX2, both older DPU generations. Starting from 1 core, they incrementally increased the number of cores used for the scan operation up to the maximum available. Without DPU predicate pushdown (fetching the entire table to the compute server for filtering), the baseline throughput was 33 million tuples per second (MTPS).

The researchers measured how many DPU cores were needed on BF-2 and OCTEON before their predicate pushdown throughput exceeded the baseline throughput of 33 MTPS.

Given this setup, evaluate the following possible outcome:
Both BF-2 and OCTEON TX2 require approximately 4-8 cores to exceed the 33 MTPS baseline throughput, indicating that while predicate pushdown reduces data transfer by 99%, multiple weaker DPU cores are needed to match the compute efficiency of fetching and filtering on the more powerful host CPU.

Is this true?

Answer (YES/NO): NO